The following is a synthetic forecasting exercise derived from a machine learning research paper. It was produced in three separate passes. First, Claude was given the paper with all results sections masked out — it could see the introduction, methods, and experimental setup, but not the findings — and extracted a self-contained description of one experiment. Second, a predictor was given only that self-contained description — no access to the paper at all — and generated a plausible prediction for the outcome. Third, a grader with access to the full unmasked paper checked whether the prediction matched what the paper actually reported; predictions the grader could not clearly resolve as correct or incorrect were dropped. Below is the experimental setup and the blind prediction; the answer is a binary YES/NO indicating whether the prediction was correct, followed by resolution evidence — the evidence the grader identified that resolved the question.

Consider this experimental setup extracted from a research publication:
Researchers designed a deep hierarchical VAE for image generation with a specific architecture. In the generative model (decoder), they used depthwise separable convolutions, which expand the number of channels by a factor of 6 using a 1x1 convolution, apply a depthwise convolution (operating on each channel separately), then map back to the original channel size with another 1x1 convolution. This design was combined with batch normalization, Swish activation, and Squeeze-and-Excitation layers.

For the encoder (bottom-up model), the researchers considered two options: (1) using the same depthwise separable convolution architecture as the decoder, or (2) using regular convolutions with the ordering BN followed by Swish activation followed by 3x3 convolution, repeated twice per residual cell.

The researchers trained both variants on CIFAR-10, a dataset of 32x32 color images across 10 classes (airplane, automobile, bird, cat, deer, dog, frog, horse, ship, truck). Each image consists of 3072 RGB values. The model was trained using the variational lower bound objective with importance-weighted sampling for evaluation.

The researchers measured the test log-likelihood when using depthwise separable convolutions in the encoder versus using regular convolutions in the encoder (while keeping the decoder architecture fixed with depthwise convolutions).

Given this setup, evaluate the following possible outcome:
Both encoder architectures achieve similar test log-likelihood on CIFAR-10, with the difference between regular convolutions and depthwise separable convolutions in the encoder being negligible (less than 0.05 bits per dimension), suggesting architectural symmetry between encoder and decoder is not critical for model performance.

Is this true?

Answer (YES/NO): YES